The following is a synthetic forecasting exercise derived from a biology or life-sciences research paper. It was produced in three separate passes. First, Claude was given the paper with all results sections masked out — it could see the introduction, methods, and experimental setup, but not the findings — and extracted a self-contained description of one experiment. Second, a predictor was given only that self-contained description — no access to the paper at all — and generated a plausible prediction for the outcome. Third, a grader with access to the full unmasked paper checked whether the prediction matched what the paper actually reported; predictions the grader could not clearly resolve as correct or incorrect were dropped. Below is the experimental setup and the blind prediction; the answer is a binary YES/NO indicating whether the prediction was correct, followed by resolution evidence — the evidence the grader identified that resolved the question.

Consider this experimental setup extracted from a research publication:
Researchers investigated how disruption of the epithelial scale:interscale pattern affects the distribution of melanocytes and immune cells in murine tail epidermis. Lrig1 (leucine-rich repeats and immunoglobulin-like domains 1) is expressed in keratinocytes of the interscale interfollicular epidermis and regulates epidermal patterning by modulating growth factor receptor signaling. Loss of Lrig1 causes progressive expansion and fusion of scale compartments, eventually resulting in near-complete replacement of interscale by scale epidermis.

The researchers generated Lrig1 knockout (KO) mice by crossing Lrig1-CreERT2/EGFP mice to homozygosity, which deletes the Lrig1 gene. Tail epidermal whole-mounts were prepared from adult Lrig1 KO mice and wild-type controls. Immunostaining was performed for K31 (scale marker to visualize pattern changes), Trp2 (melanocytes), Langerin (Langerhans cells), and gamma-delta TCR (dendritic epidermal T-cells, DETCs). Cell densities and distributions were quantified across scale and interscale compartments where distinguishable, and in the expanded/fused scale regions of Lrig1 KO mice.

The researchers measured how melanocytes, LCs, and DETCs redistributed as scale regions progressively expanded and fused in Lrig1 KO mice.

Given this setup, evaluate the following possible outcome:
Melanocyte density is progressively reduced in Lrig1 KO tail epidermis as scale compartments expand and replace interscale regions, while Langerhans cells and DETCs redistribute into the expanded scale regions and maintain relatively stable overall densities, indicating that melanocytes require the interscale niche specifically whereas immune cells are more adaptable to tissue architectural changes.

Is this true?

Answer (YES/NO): NO